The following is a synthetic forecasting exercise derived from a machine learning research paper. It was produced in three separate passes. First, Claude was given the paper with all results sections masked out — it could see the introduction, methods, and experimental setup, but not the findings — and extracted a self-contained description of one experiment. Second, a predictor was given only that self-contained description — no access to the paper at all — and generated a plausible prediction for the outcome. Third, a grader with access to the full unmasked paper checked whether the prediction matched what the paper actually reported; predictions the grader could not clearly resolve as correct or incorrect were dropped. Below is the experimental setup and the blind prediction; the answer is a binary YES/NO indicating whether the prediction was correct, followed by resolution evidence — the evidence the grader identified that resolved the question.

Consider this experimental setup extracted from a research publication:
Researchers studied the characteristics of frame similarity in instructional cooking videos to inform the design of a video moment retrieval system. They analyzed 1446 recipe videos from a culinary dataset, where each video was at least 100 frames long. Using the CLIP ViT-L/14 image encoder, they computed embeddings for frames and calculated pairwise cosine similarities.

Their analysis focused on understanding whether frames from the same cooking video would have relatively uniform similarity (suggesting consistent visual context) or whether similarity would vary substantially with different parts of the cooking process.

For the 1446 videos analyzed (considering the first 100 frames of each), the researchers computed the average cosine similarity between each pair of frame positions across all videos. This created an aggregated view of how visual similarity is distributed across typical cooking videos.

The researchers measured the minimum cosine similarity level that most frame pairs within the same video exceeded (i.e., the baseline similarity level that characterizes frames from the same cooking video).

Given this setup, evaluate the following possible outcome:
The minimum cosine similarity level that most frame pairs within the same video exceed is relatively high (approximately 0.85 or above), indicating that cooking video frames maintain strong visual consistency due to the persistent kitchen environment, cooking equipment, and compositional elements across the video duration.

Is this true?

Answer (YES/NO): NO